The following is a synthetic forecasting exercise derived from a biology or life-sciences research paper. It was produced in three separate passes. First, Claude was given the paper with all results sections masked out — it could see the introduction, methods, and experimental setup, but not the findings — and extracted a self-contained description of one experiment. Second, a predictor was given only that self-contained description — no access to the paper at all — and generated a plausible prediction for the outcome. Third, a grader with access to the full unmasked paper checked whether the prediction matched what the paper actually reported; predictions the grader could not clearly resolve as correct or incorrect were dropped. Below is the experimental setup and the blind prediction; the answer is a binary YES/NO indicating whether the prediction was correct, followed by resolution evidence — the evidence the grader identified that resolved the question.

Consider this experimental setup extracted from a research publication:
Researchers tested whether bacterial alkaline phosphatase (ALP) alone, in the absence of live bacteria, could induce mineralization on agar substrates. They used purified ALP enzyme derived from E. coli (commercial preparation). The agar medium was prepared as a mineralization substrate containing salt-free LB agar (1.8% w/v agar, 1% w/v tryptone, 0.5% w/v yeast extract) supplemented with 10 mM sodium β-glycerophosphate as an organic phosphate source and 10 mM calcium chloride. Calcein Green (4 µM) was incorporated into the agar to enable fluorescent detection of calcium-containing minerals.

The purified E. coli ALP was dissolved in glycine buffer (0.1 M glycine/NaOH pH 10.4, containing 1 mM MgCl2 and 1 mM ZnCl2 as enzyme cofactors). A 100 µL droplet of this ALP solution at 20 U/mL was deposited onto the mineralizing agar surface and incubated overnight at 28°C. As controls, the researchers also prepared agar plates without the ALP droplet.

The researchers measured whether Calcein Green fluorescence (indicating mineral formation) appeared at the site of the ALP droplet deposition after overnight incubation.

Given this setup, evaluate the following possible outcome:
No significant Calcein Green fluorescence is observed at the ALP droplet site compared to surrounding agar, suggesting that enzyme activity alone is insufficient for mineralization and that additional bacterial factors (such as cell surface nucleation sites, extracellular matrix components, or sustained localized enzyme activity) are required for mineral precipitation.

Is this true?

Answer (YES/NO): NO